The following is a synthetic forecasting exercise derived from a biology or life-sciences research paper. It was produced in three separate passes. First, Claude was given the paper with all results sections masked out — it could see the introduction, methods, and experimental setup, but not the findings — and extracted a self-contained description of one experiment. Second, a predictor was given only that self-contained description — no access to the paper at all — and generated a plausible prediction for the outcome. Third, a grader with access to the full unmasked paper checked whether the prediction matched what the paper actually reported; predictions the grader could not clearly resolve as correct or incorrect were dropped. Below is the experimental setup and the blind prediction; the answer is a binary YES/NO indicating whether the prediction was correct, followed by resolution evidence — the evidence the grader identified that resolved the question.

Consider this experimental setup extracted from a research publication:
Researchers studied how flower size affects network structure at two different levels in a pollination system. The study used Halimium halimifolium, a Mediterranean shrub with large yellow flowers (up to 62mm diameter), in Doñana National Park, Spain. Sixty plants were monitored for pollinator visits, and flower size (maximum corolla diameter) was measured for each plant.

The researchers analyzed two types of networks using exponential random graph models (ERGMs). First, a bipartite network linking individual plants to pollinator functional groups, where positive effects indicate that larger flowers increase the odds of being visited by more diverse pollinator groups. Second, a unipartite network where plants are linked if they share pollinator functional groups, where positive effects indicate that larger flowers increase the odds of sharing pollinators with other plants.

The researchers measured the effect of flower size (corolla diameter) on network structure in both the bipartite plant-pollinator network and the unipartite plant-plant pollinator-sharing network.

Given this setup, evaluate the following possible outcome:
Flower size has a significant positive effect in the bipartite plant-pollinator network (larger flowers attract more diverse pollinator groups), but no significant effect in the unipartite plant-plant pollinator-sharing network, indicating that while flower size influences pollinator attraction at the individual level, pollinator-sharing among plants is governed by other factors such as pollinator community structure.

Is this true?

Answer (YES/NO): NO